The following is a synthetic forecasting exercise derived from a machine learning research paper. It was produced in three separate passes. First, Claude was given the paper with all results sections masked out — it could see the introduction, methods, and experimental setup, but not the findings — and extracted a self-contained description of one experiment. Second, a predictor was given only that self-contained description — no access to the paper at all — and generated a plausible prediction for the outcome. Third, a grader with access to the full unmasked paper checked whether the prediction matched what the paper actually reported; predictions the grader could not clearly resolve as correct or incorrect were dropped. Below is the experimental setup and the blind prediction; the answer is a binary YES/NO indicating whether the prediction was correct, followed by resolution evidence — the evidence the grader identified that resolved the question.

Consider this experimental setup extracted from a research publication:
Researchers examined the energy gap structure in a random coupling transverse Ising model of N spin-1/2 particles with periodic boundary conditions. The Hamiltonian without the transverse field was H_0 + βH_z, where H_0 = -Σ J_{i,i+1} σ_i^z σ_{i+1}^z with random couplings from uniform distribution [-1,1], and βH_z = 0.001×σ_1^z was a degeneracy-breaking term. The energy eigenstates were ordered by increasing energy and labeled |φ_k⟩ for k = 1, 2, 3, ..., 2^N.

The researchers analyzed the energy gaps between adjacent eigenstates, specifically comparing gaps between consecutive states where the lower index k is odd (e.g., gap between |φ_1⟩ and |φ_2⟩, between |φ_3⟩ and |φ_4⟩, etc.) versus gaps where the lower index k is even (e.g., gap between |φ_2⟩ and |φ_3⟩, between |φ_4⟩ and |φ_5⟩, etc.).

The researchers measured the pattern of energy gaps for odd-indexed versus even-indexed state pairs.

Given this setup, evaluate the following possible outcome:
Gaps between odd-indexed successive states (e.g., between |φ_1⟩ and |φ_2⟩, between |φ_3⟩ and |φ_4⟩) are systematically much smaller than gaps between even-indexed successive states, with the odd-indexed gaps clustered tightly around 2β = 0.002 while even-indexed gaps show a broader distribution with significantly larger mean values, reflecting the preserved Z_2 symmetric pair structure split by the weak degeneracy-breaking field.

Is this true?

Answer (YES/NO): NO